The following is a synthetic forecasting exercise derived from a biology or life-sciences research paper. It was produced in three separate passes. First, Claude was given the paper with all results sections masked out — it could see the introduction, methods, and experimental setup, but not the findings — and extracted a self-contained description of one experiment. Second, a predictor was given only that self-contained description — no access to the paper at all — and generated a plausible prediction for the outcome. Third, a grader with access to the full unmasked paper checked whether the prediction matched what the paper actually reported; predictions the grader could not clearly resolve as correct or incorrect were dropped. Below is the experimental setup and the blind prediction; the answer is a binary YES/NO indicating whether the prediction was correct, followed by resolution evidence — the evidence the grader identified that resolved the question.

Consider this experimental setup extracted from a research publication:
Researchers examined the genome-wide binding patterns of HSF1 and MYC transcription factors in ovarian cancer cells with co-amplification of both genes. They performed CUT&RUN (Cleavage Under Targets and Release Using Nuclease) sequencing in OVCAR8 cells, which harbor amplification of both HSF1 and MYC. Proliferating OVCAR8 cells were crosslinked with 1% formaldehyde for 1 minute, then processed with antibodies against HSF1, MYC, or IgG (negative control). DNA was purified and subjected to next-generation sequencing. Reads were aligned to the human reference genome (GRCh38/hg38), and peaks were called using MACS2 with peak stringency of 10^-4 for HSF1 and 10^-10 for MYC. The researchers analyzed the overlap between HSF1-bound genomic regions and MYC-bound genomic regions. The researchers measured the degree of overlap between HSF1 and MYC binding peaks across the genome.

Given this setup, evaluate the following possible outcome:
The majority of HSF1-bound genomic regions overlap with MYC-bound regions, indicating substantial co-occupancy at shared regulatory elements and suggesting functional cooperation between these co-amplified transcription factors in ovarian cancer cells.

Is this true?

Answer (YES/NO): NO